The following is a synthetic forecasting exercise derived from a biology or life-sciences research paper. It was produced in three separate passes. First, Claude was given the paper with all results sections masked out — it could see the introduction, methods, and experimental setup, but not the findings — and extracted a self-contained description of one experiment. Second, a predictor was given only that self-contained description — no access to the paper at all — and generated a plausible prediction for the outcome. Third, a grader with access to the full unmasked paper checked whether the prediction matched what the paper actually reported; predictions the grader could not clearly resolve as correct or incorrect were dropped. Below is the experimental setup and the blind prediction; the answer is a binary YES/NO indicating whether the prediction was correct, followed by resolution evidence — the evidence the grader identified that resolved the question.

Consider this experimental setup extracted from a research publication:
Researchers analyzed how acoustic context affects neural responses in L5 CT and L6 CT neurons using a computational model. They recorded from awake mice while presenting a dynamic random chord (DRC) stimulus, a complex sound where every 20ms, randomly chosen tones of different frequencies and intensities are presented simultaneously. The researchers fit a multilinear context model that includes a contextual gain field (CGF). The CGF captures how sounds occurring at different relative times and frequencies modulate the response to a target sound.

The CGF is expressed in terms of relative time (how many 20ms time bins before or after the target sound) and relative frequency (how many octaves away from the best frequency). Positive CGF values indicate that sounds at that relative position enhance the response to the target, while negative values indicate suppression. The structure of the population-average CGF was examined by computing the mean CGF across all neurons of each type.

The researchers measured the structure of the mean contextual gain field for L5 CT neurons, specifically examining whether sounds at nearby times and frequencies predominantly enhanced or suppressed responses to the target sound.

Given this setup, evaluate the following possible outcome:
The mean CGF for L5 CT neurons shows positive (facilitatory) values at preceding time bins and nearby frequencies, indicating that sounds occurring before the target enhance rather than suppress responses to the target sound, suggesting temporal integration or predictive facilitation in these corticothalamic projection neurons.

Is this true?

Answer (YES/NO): NO